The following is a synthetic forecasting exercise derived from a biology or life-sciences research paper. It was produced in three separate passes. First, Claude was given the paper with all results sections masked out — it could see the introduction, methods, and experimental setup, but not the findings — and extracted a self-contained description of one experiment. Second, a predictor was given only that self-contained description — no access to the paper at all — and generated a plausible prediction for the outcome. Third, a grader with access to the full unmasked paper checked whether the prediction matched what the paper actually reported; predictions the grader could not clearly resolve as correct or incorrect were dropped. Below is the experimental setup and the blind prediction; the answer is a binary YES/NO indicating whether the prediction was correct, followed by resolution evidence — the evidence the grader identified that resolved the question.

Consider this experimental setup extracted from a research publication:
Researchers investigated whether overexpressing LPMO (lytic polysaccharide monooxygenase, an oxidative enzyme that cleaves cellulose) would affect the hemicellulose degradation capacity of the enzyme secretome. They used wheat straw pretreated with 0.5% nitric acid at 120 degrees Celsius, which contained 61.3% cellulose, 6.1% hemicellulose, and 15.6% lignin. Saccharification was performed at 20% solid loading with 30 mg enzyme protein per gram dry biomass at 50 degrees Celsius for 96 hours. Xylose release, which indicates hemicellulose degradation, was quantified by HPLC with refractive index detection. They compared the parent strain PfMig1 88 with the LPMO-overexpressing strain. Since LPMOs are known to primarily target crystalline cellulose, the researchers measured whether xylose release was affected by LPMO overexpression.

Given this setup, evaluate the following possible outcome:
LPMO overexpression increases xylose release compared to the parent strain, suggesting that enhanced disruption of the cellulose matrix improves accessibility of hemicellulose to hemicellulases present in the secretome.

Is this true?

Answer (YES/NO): NO